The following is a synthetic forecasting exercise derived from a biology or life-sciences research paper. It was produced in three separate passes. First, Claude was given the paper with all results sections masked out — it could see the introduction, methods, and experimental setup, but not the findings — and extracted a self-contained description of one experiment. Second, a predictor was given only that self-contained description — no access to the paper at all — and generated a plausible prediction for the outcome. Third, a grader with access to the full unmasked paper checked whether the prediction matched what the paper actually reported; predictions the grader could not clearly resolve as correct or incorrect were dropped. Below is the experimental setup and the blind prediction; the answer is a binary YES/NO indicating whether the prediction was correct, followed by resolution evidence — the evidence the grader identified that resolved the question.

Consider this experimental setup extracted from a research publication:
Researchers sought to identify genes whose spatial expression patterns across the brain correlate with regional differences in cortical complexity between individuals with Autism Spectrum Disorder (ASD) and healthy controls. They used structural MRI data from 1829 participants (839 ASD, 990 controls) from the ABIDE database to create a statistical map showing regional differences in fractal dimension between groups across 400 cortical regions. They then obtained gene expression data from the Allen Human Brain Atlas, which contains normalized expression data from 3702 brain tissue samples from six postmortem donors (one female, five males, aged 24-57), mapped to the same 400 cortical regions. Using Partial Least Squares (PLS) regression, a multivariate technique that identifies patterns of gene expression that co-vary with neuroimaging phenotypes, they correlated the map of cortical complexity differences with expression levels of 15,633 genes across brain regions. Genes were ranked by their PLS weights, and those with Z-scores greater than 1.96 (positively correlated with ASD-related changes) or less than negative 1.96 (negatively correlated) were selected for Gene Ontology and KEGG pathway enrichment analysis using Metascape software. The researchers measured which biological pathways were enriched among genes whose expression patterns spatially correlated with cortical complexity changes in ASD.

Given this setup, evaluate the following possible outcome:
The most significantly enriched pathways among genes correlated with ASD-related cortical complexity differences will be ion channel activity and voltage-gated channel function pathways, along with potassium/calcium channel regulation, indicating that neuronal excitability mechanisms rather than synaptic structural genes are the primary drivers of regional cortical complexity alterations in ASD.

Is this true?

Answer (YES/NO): NO